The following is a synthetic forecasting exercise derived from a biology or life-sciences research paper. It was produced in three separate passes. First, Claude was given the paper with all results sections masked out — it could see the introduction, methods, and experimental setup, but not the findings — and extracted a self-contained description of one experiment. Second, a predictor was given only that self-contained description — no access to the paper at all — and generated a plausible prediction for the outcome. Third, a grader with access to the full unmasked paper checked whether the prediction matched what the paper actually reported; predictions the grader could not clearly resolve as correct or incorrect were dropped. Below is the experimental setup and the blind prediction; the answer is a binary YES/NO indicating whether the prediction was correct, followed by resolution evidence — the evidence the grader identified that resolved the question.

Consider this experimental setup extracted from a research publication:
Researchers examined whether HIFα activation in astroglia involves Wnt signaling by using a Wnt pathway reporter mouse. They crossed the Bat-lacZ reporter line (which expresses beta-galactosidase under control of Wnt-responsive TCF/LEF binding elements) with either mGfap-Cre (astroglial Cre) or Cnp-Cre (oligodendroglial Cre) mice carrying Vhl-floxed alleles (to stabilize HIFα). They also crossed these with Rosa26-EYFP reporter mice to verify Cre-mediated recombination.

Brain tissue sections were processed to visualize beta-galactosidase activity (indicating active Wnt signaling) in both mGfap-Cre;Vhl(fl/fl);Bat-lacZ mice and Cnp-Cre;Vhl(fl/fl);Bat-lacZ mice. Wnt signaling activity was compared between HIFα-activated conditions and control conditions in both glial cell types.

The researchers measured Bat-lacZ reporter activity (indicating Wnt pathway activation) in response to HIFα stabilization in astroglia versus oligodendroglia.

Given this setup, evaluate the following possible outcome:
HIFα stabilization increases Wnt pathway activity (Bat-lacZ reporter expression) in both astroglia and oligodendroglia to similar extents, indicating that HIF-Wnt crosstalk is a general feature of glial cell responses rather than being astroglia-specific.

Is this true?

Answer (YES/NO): NO